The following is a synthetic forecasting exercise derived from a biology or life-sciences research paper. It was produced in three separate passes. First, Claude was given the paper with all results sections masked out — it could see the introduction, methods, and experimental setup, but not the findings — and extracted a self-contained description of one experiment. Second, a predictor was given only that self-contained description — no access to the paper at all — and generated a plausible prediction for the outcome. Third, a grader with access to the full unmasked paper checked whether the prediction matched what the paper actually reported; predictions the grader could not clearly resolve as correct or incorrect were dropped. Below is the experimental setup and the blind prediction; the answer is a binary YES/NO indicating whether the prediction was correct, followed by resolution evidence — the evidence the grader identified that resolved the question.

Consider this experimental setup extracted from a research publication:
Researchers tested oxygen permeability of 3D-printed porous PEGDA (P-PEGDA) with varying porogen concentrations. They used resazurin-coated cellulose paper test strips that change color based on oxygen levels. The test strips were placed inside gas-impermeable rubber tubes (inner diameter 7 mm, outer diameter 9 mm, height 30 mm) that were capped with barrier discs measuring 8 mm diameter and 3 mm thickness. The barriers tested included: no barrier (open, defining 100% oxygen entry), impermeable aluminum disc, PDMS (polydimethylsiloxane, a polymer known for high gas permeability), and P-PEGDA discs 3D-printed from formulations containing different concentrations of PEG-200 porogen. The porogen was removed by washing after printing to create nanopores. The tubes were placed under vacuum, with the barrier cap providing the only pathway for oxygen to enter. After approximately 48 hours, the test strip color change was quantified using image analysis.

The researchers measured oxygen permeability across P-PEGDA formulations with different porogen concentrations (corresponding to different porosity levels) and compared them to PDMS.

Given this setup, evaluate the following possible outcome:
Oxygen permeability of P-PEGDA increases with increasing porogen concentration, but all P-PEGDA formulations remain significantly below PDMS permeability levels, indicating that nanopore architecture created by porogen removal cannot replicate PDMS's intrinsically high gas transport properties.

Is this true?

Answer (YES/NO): NO